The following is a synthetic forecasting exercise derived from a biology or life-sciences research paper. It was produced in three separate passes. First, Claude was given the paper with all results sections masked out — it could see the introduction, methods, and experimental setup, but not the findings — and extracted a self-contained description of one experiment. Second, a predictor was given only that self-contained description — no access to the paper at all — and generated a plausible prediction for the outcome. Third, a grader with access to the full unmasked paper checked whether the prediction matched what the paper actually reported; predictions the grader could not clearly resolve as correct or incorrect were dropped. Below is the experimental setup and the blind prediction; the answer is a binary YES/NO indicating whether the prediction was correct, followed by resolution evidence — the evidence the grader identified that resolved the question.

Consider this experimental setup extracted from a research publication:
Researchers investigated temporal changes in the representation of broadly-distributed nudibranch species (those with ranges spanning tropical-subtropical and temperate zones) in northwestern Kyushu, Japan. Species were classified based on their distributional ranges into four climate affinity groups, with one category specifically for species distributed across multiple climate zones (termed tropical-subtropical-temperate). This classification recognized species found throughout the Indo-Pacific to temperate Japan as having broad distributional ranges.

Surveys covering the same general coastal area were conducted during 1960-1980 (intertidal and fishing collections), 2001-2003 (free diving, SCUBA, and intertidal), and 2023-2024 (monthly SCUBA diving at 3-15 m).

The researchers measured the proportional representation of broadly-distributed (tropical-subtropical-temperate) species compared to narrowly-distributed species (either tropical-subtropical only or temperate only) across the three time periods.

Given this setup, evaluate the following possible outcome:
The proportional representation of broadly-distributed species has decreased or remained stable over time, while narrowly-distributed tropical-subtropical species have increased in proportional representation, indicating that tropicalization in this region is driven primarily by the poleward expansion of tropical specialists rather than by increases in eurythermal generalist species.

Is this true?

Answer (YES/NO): NO